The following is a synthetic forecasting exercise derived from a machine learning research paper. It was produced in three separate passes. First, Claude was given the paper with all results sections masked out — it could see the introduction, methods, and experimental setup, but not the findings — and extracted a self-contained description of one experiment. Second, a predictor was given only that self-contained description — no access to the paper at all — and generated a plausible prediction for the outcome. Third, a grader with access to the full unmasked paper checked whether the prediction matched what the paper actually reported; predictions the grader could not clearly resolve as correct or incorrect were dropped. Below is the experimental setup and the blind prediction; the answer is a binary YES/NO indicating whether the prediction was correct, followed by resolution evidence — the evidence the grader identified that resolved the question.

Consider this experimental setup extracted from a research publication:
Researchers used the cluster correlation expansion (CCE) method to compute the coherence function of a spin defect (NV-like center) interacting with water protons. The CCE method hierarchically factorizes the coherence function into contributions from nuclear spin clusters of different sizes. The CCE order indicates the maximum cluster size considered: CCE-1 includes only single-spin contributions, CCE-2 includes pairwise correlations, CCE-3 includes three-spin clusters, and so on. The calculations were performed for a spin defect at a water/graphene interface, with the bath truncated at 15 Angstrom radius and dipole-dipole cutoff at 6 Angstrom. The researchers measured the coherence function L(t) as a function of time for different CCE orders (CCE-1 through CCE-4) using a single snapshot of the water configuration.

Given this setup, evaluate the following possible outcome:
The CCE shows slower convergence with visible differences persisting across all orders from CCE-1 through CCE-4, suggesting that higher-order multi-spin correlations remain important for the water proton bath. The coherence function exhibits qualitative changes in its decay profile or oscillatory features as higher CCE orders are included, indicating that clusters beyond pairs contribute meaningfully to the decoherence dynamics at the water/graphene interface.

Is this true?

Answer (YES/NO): NO